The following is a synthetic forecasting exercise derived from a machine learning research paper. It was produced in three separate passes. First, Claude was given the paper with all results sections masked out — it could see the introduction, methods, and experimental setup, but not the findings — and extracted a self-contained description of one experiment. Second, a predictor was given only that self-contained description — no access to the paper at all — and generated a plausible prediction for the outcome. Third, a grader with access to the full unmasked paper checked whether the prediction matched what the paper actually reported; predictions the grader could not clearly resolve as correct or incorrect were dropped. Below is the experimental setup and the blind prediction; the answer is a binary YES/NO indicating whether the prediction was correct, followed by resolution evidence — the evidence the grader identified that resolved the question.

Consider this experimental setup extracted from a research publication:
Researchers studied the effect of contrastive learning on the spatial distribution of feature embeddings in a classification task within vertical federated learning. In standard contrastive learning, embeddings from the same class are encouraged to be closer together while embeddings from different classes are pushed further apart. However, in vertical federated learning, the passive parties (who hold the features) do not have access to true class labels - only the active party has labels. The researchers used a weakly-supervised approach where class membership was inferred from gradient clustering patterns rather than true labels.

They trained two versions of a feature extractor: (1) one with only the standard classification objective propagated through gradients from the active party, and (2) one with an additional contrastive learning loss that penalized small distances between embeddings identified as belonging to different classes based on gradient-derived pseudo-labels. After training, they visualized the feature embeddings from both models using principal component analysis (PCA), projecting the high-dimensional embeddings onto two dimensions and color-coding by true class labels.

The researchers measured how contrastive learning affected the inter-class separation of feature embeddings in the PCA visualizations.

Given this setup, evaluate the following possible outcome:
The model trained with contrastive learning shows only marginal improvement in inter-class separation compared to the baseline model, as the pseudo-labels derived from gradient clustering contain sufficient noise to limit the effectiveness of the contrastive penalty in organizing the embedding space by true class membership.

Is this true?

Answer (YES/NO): NO